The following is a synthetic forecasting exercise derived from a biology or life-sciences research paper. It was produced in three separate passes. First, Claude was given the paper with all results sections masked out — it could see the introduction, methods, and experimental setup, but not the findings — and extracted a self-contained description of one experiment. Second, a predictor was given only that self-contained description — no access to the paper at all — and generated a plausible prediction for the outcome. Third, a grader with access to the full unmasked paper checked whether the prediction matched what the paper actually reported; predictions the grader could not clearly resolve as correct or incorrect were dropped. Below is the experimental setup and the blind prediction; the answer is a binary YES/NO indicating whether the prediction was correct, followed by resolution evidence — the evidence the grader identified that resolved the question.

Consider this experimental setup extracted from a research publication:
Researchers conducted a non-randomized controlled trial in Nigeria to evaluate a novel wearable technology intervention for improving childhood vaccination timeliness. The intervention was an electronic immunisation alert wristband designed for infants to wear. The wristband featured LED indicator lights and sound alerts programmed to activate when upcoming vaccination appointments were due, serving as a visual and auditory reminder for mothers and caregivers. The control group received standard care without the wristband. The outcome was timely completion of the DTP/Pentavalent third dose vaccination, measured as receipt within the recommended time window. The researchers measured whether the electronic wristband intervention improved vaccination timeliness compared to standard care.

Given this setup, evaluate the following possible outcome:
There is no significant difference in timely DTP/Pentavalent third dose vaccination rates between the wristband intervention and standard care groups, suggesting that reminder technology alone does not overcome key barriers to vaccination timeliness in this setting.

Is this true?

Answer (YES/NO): YES